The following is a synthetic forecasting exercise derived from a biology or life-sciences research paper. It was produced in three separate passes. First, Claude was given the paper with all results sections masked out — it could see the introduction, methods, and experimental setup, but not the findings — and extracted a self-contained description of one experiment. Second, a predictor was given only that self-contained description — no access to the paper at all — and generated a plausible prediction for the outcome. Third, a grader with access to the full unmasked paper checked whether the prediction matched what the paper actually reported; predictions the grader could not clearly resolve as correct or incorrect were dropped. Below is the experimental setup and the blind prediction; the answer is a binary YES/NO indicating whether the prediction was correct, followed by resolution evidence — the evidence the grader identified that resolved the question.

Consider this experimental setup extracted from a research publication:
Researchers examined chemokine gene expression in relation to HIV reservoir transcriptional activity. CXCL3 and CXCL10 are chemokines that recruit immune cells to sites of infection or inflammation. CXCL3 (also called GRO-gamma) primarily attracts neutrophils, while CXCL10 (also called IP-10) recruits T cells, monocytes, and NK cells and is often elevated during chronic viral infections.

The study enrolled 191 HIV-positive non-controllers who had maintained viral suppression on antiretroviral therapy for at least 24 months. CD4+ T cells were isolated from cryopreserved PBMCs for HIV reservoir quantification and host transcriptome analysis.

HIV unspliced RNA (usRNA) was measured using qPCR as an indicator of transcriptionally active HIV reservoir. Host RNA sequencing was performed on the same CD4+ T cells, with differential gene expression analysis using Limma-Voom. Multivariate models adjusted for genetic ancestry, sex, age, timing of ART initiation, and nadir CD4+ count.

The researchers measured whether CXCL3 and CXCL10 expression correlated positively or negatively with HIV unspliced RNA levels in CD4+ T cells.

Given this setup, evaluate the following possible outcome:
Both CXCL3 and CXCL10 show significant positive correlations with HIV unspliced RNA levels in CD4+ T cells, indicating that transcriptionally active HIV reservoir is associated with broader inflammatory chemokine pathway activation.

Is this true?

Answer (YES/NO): NO